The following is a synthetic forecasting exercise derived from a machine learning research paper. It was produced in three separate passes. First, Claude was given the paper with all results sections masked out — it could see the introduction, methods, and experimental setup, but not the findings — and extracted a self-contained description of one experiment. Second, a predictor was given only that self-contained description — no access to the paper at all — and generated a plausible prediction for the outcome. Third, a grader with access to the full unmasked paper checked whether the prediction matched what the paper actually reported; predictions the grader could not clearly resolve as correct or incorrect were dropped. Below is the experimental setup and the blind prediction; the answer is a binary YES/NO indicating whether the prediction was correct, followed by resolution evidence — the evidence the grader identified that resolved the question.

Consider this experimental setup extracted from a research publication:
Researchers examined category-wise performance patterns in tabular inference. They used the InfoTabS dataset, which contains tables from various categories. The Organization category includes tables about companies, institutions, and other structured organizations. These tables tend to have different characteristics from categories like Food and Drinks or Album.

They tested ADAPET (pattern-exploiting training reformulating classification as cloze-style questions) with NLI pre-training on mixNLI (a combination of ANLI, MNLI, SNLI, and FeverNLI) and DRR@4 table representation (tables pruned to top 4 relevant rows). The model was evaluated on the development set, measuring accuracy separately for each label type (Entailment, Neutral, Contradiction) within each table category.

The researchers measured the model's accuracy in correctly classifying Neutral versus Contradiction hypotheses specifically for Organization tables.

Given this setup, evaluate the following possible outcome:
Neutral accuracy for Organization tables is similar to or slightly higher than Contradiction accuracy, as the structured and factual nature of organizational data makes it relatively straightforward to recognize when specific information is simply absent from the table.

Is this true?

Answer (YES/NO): NO